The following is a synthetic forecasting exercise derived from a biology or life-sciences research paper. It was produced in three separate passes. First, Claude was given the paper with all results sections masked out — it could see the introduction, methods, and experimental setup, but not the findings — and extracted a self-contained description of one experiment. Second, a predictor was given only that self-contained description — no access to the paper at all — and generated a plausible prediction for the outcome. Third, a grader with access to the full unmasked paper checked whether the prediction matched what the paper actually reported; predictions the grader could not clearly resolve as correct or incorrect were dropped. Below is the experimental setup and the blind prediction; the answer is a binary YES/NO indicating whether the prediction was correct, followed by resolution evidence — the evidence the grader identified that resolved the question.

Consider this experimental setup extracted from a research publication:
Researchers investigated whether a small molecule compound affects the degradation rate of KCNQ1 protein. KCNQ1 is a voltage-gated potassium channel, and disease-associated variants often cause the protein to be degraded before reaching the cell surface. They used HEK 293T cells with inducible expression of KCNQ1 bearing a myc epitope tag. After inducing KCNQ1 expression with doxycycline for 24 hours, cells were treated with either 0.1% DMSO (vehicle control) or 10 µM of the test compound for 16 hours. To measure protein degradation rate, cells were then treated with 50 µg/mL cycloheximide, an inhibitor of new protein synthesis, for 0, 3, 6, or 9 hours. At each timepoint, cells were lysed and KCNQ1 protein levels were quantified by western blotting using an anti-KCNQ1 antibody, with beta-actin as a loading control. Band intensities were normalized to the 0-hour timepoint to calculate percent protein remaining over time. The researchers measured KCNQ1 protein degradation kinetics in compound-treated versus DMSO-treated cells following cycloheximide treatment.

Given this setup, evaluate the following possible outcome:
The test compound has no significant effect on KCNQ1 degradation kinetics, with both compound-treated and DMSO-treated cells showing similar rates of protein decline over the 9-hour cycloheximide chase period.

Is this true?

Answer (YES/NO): YES